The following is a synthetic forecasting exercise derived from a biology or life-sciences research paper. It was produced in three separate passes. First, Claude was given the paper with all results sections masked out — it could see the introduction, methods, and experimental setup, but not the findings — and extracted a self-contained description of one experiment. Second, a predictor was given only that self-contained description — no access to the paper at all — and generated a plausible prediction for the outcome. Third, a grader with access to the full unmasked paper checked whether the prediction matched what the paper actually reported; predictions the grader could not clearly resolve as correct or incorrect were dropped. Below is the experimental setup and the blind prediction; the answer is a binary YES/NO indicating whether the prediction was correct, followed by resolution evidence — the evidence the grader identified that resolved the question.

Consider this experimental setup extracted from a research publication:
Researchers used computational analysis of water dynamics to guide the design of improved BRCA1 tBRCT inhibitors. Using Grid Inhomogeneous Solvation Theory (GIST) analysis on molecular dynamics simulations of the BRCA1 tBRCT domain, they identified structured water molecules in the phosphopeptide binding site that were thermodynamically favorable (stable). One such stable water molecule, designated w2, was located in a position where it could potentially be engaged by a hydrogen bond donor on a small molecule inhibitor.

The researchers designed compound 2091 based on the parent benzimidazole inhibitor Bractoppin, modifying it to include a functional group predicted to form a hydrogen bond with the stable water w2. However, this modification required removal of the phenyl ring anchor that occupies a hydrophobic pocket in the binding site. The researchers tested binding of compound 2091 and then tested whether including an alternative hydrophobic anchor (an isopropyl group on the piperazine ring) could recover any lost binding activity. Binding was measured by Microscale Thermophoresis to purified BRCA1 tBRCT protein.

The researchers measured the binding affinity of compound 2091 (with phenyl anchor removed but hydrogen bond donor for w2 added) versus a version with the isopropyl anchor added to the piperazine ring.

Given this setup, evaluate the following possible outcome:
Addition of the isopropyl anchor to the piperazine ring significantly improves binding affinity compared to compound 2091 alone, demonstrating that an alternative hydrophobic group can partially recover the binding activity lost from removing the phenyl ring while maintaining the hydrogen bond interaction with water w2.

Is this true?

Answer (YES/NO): YES